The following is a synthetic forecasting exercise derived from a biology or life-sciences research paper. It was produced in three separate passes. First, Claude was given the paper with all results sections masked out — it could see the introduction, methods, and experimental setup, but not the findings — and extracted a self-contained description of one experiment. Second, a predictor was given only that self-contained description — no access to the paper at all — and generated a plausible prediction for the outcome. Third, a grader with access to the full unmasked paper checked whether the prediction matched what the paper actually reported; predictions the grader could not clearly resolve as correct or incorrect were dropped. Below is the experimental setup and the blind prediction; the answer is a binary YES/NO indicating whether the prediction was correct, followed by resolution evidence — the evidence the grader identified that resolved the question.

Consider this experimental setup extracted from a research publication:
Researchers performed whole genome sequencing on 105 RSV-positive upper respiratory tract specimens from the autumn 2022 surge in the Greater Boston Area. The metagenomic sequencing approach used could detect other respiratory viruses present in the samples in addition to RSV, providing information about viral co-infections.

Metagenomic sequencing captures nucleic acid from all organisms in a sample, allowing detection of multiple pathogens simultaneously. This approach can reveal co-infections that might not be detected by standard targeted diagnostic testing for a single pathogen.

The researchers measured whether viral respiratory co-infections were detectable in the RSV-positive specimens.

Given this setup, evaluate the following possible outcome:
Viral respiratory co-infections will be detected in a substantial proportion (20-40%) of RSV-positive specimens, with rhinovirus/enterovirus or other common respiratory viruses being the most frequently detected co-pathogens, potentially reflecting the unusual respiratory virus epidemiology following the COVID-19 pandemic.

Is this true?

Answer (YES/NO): NO